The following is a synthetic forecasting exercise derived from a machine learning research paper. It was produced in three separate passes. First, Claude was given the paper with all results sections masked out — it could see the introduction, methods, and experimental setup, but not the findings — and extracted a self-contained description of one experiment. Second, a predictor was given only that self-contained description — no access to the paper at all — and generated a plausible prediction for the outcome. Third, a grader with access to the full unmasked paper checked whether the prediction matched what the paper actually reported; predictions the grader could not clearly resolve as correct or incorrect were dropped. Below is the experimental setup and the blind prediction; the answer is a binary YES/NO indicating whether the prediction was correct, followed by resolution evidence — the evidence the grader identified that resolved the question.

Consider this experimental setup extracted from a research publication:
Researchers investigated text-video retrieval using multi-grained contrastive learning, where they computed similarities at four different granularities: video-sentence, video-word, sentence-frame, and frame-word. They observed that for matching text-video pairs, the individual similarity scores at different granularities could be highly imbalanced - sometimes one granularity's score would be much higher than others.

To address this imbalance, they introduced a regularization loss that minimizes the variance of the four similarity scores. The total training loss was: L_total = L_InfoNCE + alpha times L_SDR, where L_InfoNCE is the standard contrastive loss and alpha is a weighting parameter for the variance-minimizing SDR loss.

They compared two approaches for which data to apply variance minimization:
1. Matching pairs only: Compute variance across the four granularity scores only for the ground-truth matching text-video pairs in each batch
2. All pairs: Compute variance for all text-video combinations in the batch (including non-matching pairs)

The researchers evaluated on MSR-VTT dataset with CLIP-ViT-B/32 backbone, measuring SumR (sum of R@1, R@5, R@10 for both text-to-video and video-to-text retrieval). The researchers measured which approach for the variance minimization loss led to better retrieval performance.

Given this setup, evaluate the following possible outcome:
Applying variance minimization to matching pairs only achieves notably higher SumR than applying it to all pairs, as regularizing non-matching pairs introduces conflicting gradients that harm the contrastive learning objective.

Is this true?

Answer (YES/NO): YES